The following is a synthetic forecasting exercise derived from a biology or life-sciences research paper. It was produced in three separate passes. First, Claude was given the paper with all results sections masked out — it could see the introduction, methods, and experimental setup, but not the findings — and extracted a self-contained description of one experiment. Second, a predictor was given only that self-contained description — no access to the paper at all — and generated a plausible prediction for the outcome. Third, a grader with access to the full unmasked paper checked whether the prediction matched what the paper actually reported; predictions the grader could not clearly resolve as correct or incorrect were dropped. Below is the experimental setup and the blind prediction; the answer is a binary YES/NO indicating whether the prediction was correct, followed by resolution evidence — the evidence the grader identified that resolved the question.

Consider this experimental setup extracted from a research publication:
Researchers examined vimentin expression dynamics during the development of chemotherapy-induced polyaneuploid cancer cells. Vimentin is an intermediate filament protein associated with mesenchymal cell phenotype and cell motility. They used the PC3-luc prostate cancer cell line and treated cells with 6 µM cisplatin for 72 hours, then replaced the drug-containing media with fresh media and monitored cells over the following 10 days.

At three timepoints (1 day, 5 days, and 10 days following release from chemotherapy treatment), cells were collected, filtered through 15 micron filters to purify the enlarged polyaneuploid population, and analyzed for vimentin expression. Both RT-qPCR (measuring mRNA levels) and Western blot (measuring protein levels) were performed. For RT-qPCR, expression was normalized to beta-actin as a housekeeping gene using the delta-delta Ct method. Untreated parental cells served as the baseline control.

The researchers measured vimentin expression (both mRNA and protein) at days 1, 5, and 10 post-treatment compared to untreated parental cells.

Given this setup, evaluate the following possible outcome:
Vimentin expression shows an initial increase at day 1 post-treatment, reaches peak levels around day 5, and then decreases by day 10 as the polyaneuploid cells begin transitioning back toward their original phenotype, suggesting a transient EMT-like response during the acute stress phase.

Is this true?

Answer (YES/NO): NO